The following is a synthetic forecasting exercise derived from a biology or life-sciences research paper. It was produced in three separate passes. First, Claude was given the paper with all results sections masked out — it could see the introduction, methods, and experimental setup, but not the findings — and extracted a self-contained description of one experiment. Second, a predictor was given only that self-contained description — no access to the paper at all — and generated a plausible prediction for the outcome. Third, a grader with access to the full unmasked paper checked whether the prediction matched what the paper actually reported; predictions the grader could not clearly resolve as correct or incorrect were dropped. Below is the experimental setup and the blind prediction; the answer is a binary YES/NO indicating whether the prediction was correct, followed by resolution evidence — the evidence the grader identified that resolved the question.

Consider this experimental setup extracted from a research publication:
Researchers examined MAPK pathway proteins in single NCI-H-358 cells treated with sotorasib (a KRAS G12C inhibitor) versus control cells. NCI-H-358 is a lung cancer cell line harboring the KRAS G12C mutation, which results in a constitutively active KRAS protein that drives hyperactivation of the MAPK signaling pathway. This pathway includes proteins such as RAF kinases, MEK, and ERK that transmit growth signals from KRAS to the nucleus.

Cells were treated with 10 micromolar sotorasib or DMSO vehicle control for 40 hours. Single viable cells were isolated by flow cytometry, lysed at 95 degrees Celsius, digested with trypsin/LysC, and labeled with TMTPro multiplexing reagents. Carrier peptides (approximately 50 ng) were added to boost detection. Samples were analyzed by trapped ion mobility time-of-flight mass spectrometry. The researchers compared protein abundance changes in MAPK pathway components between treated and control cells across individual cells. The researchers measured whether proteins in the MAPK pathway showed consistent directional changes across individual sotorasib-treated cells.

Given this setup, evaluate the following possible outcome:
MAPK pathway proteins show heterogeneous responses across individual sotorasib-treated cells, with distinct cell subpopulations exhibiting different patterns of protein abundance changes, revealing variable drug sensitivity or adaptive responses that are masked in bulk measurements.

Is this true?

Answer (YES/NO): NO